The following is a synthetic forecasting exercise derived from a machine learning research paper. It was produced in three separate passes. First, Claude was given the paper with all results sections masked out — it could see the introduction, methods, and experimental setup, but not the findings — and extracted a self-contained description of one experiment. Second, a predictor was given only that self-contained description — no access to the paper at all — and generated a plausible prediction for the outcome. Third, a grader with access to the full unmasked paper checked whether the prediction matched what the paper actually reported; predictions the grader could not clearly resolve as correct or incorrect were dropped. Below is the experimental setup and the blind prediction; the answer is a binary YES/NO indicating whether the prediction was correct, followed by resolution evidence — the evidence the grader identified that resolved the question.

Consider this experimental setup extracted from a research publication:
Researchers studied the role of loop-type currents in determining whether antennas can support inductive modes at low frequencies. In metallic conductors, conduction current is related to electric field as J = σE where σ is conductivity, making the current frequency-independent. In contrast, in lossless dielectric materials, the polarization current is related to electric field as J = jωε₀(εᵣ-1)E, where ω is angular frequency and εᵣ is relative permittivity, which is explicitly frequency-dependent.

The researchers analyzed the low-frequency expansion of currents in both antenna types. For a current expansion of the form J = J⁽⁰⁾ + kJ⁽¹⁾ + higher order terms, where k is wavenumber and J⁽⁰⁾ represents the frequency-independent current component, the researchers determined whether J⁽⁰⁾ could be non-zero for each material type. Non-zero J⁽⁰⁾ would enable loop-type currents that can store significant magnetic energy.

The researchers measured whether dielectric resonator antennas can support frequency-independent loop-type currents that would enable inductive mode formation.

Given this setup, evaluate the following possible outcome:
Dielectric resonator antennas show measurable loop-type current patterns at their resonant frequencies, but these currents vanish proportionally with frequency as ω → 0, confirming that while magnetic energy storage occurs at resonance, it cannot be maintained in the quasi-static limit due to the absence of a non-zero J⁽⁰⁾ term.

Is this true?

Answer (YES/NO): YES